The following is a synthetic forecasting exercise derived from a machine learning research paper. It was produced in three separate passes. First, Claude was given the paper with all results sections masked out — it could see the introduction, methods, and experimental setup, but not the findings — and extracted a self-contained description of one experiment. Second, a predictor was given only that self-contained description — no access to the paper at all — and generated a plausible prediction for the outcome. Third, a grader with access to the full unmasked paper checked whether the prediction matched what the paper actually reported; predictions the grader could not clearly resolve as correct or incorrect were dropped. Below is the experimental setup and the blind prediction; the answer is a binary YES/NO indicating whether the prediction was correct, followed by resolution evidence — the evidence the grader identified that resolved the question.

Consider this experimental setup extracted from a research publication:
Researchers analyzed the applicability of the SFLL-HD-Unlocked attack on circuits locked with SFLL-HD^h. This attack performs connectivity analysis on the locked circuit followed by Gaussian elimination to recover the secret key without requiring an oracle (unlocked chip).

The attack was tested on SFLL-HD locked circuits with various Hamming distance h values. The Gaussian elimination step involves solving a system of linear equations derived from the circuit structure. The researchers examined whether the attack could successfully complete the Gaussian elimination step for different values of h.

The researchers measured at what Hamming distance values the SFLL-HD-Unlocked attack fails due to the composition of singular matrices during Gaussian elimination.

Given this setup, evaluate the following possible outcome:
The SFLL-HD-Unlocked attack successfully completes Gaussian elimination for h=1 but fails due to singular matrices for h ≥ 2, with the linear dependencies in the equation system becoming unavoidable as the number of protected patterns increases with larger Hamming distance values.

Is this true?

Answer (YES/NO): NO